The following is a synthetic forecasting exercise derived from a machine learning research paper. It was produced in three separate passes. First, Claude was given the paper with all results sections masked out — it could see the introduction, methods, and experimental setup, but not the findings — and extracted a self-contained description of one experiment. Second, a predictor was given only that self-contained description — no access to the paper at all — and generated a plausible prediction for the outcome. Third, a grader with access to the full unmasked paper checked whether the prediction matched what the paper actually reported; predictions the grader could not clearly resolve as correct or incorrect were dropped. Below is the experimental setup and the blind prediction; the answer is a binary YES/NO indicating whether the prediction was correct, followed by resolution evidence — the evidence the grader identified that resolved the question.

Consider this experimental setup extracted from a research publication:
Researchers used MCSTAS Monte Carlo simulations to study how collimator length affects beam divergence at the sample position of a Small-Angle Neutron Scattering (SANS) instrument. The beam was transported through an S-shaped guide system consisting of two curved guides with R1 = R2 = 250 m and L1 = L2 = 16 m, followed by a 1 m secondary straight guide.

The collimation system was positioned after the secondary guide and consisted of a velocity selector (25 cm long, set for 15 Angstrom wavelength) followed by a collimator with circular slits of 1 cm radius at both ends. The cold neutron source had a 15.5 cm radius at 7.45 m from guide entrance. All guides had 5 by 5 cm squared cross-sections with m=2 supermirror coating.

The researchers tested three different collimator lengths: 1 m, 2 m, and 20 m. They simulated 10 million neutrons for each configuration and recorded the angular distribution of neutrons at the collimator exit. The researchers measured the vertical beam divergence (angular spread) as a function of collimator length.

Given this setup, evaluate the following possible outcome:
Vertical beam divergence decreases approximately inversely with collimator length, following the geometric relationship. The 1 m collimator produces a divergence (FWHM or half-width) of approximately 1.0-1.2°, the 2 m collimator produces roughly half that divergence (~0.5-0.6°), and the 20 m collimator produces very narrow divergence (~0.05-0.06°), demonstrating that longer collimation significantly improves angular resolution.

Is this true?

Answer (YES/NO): NO